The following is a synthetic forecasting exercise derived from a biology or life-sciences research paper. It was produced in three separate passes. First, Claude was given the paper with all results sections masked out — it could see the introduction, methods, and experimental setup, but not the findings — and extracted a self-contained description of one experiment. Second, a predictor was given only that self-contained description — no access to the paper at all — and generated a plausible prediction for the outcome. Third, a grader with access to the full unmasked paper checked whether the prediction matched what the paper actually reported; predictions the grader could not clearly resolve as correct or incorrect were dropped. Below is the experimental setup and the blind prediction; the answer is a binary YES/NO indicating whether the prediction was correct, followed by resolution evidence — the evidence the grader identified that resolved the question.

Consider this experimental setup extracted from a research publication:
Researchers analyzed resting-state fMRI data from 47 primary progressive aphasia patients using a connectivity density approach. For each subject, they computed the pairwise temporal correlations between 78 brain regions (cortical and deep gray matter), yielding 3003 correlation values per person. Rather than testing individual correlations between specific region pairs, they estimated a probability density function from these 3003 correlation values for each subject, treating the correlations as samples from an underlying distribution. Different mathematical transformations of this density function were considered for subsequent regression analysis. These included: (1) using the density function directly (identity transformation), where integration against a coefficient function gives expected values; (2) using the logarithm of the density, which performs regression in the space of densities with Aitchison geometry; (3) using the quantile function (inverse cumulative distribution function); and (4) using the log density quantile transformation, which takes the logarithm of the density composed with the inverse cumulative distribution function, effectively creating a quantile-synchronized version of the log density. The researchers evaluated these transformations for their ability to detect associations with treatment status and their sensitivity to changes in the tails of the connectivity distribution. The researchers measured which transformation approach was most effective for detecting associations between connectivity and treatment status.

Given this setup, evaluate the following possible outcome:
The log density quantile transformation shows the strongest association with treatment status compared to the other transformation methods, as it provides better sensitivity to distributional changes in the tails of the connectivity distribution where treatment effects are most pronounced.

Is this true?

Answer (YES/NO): YES